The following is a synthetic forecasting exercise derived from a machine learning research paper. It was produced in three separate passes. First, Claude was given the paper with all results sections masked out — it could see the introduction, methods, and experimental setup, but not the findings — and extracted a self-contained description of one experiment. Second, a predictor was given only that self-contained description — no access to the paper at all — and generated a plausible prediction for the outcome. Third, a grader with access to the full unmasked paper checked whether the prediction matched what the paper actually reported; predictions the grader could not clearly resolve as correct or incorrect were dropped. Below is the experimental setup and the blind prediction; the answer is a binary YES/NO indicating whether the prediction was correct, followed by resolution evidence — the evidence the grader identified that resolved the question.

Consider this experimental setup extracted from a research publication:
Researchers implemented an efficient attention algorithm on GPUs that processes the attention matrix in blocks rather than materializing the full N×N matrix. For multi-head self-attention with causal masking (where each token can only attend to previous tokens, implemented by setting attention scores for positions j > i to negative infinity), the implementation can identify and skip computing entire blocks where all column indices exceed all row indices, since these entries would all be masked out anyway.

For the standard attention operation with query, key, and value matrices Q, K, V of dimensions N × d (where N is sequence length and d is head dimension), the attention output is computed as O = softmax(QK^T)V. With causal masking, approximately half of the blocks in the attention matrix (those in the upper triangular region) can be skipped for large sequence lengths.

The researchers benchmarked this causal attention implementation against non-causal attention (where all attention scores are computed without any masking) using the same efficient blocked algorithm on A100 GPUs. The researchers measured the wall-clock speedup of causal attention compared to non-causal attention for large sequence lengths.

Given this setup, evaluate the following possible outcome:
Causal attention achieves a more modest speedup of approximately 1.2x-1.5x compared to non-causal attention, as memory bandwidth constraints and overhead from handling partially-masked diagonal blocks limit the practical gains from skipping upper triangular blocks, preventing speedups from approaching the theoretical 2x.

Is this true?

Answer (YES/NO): NO